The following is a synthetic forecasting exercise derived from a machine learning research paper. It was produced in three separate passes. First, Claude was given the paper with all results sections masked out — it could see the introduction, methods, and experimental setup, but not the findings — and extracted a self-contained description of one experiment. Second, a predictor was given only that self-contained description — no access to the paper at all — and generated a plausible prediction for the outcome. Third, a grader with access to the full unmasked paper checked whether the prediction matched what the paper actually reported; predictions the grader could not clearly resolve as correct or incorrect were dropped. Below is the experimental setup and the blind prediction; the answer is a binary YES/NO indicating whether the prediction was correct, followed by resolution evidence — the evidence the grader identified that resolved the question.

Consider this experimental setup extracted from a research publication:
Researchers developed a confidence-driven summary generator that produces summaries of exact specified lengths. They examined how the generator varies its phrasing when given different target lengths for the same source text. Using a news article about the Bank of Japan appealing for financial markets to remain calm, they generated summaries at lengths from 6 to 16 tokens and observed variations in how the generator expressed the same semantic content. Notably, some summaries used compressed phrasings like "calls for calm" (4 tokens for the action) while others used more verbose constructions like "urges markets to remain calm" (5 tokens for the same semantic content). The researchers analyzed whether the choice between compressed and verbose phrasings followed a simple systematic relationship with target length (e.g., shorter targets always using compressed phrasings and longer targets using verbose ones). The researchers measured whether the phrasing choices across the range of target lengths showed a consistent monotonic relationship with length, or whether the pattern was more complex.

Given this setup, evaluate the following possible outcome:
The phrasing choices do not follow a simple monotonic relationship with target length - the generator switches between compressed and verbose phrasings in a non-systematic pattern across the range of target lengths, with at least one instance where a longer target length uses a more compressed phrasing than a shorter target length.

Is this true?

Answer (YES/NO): YES